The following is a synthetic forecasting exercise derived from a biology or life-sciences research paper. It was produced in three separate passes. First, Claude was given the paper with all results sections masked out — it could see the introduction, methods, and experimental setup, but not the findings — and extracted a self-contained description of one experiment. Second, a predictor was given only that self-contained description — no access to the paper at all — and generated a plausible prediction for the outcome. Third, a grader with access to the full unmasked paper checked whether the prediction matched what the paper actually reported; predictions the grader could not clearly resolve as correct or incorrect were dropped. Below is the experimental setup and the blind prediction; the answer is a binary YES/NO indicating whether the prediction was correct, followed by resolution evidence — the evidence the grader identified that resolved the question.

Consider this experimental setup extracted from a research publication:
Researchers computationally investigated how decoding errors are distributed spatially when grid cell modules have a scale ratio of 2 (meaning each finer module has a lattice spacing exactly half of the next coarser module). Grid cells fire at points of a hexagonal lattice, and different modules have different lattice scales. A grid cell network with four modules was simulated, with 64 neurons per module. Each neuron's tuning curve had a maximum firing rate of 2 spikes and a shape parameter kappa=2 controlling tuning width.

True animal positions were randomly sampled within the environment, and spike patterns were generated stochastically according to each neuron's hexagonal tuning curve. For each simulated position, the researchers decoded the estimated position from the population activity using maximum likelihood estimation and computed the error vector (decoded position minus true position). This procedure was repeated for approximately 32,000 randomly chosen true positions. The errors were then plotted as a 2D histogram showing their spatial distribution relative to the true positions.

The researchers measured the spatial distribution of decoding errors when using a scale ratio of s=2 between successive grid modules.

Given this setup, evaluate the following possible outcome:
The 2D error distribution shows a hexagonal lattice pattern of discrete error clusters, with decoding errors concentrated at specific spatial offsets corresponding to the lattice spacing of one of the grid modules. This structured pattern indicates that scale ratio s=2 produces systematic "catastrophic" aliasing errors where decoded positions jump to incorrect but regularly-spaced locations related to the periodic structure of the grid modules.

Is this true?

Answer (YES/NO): YES